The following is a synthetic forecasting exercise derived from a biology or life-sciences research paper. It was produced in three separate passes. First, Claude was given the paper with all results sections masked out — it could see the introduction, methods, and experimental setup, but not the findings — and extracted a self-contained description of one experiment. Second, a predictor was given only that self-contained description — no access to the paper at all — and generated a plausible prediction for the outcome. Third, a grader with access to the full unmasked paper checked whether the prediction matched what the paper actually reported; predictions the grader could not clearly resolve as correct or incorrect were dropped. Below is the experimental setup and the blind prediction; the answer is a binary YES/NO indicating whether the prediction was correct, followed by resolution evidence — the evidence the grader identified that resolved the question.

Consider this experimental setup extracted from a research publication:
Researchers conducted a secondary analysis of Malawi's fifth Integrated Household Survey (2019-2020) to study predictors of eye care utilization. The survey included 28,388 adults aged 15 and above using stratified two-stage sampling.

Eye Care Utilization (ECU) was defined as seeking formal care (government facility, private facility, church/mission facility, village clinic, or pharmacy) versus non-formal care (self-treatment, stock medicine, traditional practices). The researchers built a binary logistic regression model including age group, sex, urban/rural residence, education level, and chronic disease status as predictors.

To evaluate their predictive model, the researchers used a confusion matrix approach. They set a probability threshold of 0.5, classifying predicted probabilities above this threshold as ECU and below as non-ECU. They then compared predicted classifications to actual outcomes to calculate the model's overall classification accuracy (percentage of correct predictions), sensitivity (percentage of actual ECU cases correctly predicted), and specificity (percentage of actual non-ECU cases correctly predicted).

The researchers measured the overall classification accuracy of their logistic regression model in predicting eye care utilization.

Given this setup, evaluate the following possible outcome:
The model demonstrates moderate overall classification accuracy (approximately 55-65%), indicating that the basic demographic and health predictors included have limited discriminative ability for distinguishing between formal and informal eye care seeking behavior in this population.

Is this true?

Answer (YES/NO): NO